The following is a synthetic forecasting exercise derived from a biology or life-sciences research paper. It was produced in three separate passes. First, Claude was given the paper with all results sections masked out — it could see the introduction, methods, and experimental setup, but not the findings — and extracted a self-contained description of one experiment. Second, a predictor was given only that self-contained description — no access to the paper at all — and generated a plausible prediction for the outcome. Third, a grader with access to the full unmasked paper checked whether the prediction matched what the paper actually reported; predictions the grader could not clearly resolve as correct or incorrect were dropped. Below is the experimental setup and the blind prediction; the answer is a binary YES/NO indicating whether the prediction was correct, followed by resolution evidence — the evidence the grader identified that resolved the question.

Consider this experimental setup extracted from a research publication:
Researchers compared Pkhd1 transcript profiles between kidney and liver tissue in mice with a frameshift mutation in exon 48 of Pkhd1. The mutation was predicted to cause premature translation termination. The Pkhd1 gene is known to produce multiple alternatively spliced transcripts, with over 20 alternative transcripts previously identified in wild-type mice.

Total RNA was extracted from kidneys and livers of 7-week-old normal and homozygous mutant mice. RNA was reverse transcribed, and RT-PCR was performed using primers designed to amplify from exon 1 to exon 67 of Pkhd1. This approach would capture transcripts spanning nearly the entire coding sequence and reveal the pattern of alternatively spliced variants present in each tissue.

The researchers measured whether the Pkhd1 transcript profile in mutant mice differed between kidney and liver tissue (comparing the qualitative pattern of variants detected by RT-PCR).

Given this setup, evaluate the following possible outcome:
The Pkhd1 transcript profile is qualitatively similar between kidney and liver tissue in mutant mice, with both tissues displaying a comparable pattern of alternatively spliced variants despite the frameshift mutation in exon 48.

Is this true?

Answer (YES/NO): NO